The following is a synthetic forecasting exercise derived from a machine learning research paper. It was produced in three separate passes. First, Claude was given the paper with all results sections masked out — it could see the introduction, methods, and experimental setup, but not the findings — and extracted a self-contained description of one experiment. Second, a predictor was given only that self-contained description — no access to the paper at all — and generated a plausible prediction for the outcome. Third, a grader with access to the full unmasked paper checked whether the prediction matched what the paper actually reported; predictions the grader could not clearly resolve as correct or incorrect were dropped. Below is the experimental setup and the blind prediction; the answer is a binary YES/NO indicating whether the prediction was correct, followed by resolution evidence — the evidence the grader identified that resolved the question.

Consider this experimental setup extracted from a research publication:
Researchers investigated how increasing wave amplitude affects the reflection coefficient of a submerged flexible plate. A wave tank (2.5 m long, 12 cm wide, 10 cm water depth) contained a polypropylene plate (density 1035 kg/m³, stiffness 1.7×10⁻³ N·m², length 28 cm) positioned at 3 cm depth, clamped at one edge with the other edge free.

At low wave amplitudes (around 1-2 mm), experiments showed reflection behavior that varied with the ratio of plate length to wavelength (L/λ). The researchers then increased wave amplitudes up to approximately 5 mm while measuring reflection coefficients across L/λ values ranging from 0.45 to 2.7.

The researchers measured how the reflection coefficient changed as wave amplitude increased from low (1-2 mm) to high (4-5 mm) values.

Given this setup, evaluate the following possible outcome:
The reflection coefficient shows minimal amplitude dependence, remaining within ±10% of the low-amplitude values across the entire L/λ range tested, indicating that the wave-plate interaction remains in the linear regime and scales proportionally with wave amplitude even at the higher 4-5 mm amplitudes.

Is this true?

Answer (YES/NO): NO